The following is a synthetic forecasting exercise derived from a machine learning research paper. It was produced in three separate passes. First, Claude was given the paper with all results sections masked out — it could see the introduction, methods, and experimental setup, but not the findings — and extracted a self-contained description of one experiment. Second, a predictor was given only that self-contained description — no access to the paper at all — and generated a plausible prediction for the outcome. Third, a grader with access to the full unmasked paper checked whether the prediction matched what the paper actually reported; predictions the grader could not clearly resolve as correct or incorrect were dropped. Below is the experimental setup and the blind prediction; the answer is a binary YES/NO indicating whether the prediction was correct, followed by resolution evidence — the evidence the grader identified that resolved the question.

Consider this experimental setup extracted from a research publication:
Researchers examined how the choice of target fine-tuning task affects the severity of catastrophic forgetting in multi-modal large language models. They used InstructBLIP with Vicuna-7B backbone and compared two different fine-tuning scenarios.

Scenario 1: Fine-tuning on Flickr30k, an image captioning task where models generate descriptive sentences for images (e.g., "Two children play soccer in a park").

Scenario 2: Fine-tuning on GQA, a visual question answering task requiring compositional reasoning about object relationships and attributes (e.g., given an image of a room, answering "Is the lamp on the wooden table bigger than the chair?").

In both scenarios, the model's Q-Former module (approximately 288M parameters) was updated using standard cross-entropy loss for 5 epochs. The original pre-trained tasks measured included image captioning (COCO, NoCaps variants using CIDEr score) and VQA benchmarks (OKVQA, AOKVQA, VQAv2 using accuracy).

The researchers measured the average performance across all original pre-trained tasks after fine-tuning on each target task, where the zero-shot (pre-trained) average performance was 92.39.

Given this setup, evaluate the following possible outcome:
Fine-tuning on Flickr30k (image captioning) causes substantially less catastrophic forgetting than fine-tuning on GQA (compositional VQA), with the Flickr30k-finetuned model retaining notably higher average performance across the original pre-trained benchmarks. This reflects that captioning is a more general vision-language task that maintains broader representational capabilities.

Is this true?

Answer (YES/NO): YES